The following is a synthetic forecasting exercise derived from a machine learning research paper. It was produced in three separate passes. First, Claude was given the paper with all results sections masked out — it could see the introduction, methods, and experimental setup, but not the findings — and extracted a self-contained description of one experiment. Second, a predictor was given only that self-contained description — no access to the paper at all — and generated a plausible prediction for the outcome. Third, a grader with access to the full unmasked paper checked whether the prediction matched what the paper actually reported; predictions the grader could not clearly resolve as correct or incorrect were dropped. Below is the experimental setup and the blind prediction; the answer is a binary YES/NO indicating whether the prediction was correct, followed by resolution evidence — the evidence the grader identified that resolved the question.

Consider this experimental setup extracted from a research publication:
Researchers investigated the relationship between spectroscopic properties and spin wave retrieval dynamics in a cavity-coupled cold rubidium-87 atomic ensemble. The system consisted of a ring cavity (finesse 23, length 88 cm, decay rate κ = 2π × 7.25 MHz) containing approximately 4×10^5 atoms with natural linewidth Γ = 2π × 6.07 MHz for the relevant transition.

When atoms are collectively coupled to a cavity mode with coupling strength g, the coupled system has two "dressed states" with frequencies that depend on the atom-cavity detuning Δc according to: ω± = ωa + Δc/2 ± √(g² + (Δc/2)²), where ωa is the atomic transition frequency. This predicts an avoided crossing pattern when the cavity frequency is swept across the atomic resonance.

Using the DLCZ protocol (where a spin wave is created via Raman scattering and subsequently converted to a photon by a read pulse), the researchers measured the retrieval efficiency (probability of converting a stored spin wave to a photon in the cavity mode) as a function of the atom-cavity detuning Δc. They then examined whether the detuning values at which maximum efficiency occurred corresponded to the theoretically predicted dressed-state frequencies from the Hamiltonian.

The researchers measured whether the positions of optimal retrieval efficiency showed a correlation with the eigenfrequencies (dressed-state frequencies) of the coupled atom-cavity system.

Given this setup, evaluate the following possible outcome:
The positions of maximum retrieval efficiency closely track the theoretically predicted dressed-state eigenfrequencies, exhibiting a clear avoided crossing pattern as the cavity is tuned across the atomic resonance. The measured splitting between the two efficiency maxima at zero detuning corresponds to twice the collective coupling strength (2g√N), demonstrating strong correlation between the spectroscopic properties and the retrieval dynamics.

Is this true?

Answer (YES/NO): YES